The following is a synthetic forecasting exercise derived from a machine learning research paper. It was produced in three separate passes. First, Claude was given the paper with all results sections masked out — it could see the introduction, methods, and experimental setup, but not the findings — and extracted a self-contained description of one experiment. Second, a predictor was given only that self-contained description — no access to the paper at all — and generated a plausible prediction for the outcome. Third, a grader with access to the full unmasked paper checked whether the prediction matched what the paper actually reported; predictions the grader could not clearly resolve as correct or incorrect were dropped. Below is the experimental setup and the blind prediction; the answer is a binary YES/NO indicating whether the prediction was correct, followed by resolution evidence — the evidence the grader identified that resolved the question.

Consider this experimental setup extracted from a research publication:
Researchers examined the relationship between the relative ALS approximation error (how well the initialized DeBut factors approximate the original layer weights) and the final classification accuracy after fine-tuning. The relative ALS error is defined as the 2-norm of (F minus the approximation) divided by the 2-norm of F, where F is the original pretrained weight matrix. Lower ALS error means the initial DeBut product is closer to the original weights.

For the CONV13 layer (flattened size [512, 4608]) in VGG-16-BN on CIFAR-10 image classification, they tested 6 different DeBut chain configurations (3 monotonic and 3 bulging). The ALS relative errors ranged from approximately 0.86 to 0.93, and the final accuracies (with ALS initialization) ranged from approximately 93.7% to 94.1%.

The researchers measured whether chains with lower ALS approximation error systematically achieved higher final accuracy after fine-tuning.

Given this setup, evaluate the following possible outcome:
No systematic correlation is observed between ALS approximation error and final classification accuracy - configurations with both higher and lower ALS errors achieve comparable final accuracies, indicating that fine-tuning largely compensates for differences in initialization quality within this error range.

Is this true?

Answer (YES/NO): YES